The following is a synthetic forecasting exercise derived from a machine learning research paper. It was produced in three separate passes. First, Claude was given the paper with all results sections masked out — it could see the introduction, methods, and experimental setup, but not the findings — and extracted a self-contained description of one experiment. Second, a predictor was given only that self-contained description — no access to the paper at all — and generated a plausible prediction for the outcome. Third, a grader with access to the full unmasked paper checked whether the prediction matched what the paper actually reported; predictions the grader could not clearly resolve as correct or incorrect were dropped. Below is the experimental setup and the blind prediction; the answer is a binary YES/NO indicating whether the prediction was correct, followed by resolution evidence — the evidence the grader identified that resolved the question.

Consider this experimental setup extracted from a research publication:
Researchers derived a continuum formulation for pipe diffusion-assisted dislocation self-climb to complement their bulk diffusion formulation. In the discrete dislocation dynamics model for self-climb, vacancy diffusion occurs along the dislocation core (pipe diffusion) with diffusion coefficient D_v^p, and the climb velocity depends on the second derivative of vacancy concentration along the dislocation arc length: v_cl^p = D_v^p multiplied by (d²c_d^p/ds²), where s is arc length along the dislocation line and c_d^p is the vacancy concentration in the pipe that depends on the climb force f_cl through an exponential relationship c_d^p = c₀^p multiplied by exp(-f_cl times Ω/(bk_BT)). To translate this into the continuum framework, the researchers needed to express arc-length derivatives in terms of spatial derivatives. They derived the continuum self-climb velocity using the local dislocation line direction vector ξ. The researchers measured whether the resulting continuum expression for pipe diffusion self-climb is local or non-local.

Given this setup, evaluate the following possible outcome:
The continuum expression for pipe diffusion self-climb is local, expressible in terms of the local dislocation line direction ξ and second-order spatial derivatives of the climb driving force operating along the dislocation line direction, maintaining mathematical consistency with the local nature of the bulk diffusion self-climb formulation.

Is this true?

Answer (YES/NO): NO